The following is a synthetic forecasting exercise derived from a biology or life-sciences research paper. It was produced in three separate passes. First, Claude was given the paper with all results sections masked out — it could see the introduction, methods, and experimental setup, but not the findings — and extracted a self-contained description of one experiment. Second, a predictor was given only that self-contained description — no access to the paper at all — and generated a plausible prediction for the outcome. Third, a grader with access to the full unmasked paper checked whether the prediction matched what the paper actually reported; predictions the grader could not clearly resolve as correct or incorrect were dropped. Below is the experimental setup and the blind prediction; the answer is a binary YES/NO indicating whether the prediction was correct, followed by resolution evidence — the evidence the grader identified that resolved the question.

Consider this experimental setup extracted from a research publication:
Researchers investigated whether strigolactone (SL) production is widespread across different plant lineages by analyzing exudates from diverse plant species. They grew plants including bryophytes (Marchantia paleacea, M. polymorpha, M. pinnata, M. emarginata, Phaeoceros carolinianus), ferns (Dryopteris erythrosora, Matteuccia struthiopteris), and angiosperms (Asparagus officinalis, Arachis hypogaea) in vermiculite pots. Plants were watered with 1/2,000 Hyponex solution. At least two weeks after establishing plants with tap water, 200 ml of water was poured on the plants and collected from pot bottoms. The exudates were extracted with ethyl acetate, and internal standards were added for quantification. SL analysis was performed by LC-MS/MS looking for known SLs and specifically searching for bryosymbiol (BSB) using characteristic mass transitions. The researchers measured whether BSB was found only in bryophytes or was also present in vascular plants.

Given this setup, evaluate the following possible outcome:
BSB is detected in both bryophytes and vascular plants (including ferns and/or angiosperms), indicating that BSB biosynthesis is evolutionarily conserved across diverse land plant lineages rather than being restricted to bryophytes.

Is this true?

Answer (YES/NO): YES